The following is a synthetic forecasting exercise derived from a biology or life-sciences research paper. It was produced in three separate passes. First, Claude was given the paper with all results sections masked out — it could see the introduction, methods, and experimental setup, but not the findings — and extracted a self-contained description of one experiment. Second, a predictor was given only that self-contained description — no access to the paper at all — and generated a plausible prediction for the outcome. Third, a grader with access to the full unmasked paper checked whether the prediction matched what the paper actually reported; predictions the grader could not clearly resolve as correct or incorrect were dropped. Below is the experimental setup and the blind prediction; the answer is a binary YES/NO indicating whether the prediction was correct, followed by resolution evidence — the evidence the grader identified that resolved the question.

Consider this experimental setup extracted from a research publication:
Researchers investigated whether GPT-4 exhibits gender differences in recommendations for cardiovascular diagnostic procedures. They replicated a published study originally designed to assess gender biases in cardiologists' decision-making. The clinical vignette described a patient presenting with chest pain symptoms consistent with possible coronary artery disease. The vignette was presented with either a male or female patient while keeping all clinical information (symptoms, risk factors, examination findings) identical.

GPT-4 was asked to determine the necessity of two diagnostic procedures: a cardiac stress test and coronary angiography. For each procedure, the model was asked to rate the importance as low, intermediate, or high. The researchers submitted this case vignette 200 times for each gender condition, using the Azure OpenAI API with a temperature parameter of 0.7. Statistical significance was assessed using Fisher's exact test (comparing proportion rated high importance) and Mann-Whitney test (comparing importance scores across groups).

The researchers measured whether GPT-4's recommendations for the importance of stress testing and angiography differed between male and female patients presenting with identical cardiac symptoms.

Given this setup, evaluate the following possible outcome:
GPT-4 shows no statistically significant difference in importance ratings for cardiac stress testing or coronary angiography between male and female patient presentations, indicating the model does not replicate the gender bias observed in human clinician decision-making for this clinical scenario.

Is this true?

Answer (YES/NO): NO